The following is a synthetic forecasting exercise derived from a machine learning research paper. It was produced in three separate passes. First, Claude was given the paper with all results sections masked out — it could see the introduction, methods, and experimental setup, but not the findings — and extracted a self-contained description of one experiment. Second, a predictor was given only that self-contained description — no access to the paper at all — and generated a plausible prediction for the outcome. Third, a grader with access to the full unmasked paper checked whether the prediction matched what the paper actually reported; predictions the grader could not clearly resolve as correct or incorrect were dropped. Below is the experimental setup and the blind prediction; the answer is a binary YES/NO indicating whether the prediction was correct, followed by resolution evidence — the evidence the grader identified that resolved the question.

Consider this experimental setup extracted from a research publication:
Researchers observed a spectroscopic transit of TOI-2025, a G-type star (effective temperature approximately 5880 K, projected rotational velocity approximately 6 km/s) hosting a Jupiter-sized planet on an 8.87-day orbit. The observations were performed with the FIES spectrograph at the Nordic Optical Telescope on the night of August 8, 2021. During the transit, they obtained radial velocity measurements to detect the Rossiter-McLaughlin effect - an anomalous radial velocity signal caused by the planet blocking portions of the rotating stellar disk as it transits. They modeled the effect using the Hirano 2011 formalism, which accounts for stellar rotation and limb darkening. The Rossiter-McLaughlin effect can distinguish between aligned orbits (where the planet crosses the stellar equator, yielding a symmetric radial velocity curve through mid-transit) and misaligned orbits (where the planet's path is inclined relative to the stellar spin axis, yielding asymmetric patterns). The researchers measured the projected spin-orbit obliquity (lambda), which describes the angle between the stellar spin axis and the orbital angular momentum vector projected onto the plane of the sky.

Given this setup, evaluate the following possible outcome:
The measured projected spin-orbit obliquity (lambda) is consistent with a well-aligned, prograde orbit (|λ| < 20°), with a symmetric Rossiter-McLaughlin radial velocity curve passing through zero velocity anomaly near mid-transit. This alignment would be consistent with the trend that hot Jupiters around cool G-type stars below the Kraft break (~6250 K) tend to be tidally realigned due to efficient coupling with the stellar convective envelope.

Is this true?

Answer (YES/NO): YES